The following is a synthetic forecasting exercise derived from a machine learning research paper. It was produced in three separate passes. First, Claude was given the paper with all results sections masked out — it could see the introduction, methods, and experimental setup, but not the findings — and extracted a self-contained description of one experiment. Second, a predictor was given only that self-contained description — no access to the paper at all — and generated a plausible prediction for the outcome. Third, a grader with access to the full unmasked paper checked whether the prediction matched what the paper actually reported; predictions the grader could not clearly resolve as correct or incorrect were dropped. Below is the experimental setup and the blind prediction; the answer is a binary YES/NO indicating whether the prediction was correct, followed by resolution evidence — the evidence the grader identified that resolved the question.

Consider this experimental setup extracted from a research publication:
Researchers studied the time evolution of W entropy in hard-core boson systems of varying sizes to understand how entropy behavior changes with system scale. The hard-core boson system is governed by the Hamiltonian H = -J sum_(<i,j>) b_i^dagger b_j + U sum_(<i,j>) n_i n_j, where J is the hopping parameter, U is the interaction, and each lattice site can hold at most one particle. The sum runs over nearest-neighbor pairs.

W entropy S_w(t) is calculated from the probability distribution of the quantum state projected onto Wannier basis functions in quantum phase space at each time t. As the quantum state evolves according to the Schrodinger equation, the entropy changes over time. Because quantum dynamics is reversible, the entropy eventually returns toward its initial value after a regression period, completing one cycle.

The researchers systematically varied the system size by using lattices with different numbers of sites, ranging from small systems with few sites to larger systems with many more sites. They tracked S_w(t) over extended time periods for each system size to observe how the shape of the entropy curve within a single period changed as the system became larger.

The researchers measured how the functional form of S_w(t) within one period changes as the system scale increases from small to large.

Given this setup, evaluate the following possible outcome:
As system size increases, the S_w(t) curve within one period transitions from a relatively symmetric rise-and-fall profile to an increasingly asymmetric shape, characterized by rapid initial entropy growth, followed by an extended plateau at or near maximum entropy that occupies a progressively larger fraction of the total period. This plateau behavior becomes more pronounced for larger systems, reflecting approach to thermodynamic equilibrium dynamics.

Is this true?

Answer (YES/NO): YES